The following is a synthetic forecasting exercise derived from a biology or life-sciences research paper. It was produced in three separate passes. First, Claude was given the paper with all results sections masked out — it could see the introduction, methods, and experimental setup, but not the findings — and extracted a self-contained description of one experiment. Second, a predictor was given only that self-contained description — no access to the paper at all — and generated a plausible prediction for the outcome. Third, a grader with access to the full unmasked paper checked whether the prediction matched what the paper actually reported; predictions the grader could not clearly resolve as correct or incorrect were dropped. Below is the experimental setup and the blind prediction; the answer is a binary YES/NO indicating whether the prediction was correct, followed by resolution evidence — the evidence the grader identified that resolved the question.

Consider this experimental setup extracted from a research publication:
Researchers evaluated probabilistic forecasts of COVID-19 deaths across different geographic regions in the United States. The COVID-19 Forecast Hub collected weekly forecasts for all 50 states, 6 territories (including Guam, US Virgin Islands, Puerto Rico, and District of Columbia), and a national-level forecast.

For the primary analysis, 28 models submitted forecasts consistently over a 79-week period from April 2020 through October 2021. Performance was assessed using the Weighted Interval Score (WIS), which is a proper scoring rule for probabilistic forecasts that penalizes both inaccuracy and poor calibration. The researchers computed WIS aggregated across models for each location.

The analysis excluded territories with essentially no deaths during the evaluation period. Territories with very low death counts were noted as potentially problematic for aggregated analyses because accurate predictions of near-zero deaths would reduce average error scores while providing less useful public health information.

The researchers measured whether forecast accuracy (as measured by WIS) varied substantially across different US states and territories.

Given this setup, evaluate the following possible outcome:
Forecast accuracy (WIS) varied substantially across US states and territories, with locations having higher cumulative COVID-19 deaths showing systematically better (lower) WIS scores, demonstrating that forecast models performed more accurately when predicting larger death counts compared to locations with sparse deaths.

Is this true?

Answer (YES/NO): NO